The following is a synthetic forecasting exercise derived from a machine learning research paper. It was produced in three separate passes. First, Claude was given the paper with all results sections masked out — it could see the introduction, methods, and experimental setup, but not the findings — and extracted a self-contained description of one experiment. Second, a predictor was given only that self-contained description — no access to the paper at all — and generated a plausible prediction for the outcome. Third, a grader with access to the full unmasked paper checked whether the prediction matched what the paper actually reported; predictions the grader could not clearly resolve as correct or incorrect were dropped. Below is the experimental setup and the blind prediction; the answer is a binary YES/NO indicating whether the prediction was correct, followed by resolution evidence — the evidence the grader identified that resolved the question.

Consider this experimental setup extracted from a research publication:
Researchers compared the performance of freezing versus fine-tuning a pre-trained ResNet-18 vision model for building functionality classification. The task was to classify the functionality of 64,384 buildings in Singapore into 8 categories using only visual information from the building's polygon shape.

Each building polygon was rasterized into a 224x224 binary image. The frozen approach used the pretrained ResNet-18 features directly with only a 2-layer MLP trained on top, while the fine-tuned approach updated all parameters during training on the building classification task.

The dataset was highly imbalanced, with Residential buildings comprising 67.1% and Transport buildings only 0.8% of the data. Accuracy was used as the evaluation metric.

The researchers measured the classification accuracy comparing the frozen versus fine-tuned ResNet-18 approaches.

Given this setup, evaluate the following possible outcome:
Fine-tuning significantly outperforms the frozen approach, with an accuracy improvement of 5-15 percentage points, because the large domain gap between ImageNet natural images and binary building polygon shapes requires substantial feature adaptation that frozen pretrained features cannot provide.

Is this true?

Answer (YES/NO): YES